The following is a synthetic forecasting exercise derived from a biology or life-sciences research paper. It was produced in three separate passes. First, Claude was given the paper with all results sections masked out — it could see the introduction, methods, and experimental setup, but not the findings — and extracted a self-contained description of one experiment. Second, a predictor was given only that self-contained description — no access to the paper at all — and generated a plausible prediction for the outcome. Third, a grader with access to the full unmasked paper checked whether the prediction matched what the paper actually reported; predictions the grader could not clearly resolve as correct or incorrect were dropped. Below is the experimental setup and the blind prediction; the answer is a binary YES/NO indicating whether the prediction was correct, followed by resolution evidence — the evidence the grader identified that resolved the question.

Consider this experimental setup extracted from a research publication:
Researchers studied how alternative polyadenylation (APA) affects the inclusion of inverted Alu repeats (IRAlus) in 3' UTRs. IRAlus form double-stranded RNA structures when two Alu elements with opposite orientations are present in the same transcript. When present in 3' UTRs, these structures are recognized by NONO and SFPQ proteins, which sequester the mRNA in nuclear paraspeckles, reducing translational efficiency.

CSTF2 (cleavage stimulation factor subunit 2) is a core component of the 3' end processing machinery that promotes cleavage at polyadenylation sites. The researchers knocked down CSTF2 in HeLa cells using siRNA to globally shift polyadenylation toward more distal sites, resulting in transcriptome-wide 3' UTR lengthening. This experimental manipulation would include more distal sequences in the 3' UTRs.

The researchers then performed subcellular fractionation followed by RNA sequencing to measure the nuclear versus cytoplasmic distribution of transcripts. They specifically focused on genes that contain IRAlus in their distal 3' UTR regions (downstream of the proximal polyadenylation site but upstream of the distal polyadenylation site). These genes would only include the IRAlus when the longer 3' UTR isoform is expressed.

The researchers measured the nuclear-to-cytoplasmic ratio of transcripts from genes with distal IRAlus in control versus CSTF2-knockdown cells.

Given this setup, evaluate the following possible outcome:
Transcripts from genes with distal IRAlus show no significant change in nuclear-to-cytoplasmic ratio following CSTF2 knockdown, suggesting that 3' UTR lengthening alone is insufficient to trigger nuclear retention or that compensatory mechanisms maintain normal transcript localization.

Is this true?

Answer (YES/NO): NO